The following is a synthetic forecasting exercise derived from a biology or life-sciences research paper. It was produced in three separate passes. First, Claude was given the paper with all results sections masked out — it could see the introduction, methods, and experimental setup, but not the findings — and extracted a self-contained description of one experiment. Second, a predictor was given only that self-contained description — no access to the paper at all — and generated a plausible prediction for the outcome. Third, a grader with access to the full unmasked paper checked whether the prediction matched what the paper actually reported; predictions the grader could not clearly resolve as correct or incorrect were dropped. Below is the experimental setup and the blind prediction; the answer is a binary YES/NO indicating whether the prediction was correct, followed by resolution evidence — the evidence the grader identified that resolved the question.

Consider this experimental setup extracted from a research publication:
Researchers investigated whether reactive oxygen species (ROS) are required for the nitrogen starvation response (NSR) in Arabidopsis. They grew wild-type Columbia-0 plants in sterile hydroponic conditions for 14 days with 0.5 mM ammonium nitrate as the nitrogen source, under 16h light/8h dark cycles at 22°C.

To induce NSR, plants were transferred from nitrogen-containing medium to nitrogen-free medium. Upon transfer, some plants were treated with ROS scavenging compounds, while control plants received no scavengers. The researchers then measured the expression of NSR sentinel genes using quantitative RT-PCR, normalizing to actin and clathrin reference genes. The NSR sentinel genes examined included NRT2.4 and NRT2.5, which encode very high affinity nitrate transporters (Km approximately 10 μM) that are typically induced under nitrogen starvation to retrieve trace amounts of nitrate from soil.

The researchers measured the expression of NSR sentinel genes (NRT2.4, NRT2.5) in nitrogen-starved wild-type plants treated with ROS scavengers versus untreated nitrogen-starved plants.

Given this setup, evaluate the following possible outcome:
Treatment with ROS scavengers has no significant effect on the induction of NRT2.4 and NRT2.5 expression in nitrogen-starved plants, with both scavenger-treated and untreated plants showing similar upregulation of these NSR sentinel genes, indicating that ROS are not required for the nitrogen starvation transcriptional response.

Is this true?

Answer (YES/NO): NO